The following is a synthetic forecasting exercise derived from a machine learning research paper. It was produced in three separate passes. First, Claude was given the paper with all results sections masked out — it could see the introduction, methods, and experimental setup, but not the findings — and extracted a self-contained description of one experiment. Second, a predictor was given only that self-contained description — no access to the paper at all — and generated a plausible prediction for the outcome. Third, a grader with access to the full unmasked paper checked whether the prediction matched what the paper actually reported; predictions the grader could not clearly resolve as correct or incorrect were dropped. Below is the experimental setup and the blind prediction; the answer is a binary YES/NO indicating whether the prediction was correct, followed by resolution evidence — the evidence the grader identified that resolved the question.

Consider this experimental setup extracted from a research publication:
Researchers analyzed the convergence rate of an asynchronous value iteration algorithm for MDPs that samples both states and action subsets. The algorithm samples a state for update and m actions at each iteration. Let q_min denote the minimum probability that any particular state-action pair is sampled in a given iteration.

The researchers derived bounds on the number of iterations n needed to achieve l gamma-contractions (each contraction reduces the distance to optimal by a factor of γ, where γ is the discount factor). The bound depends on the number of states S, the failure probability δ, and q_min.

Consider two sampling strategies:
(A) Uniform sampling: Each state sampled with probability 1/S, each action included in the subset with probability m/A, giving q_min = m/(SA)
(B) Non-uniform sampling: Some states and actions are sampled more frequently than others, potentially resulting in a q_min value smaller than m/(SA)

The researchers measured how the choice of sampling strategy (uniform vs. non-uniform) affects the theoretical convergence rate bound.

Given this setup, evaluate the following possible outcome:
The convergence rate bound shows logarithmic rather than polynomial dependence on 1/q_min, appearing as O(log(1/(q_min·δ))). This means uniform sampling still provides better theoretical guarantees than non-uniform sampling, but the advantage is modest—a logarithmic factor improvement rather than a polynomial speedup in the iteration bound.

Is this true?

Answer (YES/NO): NO